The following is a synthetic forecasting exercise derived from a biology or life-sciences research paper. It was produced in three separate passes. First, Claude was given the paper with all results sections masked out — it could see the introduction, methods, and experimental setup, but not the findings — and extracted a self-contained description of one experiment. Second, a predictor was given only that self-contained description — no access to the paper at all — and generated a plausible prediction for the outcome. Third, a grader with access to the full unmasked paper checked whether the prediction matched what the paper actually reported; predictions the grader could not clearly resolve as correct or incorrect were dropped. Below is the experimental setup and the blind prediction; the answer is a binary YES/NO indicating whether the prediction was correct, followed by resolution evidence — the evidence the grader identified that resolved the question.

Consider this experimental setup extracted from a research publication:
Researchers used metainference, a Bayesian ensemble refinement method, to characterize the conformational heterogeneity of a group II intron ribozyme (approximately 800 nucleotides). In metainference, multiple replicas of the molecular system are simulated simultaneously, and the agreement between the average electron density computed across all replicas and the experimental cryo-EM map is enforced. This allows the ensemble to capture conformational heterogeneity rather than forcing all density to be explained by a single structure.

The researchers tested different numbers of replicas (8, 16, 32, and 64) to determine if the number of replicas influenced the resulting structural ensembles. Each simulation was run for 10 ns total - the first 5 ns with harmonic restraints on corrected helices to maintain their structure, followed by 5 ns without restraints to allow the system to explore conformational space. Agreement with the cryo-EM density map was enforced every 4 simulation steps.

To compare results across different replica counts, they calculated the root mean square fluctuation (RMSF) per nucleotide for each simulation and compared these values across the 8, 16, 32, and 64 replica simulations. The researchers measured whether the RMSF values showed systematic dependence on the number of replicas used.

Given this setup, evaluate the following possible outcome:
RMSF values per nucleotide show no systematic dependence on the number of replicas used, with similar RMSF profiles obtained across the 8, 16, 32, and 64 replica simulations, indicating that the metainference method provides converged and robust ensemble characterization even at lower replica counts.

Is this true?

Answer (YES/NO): YES